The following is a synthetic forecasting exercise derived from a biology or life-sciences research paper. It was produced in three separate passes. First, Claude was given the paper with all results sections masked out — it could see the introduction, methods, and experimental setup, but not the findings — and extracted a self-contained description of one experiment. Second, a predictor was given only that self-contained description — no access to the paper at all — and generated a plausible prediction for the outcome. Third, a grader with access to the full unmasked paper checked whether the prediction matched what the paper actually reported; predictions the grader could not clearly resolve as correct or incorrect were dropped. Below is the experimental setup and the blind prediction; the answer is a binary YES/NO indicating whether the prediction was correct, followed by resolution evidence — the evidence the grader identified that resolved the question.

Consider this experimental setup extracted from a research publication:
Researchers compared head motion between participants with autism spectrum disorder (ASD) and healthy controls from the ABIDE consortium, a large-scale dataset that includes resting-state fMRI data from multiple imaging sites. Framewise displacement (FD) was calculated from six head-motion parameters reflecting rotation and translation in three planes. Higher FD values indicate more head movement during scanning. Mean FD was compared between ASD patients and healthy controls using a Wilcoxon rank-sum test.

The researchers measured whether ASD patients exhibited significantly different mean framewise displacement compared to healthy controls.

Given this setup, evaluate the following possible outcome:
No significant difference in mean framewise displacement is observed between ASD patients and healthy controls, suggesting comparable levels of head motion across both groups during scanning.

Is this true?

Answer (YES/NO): NO